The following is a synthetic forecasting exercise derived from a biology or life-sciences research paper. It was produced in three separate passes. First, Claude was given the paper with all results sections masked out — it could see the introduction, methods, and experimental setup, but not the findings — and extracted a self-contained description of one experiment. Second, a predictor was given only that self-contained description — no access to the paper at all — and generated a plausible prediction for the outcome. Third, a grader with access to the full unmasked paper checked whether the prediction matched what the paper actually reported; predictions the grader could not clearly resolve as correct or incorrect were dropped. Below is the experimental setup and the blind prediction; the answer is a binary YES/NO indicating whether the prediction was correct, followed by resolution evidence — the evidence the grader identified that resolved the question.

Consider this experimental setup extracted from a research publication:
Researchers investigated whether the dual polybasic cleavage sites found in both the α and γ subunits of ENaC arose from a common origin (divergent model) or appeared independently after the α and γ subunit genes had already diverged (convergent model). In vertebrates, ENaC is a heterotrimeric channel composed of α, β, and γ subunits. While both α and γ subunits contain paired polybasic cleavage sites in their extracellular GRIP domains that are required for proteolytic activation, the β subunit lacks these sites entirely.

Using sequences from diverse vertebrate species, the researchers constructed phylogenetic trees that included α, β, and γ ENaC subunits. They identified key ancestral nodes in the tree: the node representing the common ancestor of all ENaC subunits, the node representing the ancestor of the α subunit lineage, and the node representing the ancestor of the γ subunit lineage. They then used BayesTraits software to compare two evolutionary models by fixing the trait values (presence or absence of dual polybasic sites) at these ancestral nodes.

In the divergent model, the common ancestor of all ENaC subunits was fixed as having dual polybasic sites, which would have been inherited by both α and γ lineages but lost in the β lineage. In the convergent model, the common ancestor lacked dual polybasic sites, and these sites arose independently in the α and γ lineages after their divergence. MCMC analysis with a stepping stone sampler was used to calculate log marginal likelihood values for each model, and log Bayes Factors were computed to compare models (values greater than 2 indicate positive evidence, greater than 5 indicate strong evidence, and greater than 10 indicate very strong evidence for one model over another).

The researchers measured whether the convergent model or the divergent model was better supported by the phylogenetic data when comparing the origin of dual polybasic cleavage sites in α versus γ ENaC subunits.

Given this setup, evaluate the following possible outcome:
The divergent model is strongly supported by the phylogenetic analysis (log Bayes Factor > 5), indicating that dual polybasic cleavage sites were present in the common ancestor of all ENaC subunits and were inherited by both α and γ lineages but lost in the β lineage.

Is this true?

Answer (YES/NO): NO